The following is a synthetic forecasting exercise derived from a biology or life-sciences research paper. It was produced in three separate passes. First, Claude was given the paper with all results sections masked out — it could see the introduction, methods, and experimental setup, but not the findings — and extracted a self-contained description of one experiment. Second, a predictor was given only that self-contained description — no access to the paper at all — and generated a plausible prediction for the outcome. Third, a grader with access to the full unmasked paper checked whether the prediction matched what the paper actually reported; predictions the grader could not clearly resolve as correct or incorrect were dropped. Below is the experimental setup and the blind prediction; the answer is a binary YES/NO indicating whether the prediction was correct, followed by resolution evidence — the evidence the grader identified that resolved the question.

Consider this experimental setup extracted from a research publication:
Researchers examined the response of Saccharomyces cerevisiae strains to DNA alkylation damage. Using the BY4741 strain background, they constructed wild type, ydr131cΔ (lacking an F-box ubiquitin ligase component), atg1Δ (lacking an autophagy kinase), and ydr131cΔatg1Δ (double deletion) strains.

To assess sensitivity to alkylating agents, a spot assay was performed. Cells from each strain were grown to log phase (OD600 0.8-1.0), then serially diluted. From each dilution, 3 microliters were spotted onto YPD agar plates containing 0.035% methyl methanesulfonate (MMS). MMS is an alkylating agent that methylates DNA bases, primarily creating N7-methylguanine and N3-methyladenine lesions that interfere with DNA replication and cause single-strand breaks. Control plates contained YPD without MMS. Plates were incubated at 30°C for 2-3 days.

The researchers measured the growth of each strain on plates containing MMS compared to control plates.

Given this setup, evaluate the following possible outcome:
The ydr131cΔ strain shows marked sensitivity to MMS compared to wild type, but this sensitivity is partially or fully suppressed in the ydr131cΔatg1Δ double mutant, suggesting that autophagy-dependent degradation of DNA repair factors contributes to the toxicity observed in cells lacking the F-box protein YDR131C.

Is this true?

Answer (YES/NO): NO